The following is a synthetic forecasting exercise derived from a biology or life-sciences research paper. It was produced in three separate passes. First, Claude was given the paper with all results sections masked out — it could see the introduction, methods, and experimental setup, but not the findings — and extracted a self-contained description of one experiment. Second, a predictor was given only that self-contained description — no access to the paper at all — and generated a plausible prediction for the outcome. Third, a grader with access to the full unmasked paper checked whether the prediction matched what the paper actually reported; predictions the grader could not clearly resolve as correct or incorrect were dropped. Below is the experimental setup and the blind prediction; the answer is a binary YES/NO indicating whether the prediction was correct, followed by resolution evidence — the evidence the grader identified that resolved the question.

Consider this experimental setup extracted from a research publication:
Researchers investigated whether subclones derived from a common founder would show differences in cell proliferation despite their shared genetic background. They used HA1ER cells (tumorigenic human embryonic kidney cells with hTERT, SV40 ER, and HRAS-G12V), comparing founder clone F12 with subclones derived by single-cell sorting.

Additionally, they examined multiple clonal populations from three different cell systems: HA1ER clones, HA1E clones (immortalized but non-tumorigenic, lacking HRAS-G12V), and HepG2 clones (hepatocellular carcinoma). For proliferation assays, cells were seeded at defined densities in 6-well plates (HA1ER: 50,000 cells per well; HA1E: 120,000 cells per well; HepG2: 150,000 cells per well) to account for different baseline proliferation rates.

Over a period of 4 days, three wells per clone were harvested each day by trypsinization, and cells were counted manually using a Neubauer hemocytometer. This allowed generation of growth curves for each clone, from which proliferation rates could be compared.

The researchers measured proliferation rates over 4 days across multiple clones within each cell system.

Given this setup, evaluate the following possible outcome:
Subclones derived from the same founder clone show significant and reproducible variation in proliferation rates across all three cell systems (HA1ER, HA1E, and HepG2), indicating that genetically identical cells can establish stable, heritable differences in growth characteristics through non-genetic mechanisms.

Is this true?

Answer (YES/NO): NO